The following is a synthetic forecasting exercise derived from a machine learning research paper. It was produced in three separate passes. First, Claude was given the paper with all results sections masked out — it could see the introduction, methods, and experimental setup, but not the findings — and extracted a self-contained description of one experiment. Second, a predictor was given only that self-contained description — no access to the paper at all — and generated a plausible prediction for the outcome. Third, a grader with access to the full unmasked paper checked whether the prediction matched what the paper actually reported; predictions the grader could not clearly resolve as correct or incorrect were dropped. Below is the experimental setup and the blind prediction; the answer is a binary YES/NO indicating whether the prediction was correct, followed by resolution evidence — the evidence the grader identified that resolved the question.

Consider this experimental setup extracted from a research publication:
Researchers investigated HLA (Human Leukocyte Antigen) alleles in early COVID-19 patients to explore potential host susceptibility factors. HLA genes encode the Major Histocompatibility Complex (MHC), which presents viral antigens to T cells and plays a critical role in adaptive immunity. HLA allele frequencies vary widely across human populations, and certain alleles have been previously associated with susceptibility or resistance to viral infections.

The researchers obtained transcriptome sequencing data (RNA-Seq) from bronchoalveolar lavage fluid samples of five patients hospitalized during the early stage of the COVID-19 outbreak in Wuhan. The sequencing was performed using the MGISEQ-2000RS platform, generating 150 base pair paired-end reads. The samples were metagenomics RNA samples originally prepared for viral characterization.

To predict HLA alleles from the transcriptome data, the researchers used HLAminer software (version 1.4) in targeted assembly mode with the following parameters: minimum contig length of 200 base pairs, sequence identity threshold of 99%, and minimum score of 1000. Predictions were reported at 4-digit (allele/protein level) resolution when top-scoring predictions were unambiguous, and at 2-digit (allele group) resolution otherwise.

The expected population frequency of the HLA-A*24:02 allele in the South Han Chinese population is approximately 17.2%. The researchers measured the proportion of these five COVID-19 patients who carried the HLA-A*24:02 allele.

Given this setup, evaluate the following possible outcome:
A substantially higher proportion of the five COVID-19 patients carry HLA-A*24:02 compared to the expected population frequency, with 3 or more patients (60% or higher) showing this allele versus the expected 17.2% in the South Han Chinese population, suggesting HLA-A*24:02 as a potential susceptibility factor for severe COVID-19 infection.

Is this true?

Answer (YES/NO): YES